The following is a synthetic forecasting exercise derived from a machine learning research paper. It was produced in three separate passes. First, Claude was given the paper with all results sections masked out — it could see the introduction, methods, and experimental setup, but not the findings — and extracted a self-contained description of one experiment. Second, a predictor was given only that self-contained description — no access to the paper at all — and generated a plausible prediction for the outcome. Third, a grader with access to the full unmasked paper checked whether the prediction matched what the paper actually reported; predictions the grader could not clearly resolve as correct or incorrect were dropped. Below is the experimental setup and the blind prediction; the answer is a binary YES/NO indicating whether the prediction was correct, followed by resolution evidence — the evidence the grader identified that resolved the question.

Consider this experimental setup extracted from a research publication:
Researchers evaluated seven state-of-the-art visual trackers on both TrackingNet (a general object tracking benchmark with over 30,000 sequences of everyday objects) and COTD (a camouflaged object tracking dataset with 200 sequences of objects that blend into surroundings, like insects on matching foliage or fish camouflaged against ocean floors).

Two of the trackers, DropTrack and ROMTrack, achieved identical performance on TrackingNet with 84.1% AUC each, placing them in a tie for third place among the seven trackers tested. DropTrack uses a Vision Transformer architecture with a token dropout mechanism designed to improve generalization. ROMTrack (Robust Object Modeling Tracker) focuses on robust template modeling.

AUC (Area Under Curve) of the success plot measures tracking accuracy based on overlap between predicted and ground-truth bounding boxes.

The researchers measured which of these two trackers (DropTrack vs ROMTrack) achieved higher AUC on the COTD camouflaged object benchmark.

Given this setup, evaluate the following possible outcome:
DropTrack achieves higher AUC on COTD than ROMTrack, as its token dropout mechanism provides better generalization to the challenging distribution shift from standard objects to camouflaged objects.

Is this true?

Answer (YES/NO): YES